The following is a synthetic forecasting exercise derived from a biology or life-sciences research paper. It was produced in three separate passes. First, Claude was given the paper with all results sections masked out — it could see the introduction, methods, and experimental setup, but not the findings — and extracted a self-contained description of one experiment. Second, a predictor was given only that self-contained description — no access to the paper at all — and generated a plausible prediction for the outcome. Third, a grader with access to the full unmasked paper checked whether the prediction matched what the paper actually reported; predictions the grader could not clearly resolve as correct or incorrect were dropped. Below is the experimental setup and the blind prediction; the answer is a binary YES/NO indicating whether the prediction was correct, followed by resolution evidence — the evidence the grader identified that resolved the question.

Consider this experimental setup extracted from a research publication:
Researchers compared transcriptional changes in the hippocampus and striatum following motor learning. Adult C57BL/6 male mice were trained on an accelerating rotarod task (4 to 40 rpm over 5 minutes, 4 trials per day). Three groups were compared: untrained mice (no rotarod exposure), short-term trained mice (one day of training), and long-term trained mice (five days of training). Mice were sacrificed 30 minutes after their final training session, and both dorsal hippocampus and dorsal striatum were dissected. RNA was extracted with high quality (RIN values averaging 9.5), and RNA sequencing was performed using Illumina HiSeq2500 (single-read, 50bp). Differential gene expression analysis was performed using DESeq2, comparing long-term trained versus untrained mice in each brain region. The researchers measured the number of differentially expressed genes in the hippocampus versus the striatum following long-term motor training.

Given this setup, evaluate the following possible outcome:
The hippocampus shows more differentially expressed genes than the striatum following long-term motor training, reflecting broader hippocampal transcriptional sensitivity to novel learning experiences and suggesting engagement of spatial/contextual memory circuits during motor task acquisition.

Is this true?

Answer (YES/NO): NO